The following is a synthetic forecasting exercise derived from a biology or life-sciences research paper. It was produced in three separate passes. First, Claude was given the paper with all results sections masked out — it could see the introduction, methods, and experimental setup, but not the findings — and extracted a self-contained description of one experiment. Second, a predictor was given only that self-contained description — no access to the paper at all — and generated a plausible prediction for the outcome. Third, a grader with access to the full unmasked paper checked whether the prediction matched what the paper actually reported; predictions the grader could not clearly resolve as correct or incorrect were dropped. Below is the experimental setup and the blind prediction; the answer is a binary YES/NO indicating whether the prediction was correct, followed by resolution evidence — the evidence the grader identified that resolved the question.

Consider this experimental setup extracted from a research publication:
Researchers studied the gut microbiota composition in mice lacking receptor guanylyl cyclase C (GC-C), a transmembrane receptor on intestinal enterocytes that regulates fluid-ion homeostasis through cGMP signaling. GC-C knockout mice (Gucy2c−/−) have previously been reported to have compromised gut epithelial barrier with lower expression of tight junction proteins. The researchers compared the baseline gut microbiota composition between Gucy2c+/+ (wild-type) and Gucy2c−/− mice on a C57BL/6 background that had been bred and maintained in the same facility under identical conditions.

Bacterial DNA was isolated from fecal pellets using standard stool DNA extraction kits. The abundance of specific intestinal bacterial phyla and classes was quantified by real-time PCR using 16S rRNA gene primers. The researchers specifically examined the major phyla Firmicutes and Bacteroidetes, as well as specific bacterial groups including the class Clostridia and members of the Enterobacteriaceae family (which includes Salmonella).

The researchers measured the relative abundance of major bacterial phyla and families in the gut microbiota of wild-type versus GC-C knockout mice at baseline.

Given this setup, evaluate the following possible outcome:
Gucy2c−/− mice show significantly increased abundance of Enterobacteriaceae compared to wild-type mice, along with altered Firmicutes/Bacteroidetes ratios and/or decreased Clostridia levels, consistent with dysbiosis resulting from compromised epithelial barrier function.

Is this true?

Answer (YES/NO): NO